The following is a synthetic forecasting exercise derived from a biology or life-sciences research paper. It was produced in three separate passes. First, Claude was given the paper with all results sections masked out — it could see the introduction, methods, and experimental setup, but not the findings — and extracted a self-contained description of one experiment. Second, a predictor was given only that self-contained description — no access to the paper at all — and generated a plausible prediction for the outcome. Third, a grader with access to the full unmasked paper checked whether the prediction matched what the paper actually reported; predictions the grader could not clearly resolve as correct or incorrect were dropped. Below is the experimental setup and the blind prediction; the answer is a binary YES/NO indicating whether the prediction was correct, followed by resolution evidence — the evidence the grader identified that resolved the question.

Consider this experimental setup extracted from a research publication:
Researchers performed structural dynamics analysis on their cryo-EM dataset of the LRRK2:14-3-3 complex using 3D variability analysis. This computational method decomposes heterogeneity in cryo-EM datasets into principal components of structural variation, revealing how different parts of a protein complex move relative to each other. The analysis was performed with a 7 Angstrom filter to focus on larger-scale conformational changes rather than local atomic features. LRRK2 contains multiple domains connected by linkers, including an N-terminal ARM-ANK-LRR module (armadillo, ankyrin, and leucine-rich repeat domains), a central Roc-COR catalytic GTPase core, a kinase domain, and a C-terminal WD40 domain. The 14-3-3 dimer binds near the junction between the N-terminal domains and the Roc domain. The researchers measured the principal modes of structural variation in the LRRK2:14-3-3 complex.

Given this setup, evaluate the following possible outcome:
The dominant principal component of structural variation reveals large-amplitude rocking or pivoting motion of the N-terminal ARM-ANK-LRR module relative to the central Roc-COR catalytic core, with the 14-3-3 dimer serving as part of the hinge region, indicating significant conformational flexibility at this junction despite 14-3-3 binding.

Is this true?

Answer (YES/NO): NO